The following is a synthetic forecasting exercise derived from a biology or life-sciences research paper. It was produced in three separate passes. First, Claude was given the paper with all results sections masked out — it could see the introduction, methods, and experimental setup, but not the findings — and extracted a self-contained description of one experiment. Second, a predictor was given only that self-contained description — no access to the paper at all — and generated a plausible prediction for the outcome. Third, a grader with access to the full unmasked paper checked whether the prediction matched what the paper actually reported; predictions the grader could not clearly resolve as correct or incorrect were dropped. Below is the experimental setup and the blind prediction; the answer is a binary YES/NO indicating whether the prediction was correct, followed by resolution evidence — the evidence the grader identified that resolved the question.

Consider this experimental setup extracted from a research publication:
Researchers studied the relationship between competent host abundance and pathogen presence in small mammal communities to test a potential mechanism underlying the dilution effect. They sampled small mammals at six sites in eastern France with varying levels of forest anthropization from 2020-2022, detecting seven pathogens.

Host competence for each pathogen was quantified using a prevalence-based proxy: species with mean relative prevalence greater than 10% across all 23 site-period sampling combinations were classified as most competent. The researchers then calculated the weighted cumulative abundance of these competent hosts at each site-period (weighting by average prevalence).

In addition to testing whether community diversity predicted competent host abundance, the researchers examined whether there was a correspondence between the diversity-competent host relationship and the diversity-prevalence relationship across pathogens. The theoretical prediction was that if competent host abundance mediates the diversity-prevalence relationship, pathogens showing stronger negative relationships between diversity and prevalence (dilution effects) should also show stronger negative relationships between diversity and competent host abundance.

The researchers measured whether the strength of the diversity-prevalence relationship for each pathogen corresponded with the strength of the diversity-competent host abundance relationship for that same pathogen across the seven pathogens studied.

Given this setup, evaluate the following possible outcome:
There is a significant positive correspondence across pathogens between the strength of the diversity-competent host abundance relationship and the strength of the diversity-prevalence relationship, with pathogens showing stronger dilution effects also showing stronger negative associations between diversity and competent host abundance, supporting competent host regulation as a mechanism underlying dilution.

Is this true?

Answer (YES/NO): YES